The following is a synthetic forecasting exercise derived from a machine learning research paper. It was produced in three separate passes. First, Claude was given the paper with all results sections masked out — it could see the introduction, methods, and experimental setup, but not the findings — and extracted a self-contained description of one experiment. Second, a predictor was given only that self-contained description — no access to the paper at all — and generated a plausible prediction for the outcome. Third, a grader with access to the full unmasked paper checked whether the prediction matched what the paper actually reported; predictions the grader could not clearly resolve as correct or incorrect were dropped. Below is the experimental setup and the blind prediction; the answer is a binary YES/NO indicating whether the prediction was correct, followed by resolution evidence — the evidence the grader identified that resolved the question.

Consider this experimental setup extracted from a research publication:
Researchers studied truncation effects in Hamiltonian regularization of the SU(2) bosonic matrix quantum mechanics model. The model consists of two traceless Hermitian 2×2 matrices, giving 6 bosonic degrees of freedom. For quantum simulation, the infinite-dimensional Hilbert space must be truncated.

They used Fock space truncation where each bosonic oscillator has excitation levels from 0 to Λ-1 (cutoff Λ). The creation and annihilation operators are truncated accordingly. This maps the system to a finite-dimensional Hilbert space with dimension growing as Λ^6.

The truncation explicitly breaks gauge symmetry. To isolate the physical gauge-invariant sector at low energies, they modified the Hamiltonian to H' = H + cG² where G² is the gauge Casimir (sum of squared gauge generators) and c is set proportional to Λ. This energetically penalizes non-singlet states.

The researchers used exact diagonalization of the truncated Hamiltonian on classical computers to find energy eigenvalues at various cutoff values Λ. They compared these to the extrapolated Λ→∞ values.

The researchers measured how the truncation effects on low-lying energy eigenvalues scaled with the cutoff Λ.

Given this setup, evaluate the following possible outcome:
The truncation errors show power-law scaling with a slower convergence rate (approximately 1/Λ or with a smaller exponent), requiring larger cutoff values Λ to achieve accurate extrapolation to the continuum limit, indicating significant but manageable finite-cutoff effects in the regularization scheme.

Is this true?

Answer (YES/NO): NO